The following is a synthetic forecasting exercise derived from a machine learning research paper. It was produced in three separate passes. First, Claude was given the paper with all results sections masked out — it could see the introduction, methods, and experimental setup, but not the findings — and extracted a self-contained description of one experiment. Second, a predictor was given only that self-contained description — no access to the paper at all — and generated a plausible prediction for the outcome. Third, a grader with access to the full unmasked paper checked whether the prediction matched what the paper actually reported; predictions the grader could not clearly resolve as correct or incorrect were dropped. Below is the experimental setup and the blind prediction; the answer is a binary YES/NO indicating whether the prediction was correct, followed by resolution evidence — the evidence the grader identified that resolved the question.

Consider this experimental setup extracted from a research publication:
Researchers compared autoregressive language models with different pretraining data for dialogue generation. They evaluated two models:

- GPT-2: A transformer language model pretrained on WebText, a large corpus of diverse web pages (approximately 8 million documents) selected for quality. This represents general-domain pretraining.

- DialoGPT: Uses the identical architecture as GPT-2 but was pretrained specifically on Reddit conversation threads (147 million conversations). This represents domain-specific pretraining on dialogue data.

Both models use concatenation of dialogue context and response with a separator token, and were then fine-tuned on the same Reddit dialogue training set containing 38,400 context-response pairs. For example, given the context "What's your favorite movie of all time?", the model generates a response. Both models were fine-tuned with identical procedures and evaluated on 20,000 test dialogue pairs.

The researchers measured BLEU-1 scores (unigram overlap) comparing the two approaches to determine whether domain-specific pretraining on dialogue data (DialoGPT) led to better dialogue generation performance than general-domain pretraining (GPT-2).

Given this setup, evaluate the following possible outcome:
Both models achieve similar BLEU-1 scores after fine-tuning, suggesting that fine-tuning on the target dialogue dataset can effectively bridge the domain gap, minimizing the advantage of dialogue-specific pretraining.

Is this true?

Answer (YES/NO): NO